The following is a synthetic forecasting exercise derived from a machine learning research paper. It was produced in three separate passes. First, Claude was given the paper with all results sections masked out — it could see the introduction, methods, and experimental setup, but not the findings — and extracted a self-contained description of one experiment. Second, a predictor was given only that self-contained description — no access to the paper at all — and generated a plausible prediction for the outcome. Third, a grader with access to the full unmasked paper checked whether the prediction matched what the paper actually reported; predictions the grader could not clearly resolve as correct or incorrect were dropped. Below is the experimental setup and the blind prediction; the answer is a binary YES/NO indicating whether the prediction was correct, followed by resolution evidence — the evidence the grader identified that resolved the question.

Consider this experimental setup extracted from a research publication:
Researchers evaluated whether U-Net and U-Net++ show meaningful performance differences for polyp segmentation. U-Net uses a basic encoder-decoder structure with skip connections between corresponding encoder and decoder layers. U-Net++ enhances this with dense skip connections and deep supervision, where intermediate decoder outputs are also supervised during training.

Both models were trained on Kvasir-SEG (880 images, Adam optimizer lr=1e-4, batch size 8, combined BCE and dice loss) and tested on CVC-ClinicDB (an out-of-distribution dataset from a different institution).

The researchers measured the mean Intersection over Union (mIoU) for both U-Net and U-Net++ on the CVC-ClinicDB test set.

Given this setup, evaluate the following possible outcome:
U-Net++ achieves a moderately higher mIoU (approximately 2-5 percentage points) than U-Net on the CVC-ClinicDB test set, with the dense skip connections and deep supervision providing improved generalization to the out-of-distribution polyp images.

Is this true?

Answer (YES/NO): NO